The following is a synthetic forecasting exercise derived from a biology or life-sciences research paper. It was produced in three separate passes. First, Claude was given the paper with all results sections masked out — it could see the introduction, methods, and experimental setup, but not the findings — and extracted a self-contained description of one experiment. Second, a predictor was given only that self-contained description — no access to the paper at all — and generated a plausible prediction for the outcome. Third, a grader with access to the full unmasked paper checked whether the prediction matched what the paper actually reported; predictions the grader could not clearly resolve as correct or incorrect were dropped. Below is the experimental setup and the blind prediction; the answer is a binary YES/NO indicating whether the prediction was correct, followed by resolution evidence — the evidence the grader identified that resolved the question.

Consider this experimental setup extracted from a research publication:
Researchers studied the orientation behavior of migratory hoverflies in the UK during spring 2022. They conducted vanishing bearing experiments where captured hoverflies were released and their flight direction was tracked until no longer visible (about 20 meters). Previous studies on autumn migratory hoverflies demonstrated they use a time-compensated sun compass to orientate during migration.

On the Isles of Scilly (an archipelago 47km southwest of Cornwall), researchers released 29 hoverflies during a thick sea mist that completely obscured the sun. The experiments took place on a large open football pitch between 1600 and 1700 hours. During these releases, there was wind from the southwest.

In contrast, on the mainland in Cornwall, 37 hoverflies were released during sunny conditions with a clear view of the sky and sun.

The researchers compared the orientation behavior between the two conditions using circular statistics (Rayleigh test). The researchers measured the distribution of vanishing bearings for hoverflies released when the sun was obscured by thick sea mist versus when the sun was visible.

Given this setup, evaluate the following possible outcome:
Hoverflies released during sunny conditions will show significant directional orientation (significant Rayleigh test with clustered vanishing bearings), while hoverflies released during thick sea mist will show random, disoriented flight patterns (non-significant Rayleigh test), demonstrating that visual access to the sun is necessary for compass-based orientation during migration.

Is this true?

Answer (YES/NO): NO